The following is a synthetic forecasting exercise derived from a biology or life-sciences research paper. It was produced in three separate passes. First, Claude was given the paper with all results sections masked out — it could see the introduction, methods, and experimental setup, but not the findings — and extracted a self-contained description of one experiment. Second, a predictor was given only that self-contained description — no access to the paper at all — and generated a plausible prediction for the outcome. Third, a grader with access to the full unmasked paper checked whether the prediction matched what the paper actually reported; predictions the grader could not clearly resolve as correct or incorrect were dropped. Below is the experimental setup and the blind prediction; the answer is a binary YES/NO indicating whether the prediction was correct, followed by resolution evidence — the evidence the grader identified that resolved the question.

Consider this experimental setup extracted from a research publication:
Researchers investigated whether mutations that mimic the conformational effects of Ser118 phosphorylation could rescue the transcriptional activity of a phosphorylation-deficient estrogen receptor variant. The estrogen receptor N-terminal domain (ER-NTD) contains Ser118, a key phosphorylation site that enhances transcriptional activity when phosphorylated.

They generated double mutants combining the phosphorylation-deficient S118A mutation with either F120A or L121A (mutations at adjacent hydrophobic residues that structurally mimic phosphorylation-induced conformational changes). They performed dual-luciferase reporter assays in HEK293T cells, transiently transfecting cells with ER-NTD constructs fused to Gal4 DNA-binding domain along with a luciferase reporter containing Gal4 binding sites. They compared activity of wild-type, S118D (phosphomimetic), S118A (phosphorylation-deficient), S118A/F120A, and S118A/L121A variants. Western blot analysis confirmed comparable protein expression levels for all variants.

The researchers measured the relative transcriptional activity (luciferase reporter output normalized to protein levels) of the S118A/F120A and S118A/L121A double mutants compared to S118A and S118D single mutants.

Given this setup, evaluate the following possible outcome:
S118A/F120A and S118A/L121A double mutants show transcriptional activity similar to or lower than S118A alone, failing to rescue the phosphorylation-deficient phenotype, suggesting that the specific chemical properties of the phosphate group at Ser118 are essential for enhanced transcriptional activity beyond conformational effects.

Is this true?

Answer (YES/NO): NO